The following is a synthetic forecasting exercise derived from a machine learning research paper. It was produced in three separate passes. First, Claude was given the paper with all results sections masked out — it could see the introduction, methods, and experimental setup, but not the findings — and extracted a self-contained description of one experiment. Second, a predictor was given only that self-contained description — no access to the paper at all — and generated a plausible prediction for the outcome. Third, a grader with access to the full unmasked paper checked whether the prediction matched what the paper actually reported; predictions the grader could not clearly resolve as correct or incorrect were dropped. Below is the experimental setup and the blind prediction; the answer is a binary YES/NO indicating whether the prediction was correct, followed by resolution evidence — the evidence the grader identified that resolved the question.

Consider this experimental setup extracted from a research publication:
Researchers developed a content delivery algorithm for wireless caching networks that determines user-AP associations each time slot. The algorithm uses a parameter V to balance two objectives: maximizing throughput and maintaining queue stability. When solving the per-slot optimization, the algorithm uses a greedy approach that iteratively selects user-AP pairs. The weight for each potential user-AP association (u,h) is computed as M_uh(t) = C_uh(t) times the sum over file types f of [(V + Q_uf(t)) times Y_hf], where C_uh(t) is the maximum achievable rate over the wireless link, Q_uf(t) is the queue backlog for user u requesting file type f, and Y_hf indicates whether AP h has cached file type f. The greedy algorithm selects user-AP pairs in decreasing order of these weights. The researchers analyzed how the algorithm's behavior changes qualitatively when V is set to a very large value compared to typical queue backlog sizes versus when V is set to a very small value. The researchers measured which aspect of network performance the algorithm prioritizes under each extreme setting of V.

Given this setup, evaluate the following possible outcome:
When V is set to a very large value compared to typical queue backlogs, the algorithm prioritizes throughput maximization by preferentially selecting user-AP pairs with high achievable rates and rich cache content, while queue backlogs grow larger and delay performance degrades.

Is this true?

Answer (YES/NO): YES